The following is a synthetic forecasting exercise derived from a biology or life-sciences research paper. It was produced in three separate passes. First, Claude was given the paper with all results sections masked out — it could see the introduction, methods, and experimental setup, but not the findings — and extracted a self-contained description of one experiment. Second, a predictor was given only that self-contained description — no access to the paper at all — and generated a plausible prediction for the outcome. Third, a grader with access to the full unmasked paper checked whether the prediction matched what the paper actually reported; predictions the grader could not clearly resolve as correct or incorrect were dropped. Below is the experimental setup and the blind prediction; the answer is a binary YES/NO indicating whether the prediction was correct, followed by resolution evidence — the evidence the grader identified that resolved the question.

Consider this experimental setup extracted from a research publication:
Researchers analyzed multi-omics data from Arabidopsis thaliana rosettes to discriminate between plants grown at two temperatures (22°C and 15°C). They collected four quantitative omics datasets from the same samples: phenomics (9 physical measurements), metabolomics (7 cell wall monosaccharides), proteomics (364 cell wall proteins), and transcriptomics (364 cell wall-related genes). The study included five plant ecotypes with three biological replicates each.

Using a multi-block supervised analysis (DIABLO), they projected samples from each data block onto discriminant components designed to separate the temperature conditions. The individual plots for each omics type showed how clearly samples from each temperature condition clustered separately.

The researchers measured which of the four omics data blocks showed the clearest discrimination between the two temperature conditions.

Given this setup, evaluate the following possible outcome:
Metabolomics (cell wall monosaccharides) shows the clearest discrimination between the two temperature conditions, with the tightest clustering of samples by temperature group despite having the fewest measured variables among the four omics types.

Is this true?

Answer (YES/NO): NO